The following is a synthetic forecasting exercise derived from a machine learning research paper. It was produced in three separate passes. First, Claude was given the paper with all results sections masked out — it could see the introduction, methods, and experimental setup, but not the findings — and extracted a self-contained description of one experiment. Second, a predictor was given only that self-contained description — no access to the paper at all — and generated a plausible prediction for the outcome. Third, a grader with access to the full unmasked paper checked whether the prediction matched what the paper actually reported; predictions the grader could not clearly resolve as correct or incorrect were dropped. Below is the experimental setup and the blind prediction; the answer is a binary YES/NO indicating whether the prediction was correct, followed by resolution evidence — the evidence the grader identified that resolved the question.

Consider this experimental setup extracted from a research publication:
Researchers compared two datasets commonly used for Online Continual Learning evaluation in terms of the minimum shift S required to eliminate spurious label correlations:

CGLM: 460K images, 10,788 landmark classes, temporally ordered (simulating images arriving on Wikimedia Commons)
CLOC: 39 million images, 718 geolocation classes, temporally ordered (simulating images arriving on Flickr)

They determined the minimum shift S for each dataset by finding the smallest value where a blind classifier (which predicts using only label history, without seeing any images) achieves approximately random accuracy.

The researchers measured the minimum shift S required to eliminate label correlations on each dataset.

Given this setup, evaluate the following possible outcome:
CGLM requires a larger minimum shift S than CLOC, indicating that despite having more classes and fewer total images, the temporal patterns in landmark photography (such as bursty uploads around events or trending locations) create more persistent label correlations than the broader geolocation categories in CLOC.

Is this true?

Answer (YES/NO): NO